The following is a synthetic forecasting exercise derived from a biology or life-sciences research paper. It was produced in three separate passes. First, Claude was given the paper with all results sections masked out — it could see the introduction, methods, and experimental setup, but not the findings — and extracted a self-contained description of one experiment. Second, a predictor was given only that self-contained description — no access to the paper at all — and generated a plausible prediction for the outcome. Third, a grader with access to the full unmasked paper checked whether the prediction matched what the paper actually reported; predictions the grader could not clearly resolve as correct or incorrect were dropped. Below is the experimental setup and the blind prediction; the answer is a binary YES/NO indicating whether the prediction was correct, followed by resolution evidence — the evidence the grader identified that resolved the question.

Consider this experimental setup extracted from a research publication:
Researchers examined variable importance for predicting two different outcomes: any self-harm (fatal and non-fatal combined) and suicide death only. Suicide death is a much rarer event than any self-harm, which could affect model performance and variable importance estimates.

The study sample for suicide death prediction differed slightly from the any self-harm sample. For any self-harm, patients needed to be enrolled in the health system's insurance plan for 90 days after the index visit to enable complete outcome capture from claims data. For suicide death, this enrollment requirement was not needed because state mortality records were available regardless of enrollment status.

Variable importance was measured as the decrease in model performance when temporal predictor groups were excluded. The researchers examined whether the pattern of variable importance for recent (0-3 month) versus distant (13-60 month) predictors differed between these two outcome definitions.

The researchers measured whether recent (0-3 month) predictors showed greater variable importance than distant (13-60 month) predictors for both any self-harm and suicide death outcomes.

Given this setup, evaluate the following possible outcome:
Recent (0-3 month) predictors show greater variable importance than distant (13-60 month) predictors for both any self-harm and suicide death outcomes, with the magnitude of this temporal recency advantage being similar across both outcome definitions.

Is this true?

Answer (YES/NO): YES